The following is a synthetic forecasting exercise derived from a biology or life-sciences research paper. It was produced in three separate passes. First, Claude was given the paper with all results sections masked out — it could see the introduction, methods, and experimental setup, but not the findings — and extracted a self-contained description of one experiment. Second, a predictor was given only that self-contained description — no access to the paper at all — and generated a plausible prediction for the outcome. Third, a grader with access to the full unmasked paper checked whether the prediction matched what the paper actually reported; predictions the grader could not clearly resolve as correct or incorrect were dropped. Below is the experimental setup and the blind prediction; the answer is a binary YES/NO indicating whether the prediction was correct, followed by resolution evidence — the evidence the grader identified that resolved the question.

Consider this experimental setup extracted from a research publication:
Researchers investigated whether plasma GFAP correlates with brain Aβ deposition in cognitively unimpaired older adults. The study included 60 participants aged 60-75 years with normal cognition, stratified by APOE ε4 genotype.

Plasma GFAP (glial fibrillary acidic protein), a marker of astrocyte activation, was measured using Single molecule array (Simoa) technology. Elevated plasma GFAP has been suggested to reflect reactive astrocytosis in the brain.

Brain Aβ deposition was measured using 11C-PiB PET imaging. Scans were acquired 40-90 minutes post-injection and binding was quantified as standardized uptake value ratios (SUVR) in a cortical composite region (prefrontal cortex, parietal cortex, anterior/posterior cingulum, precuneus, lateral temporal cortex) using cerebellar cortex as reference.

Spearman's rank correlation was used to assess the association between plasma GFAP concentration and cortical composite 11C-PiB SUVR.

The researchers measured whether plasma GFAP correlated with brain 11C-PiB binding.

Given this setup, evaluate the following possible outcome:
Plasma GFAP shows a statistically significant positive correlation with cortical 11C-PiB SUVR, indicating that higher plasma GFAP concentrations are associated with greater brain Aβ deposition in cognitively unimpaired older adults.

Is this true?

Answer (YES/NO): NO